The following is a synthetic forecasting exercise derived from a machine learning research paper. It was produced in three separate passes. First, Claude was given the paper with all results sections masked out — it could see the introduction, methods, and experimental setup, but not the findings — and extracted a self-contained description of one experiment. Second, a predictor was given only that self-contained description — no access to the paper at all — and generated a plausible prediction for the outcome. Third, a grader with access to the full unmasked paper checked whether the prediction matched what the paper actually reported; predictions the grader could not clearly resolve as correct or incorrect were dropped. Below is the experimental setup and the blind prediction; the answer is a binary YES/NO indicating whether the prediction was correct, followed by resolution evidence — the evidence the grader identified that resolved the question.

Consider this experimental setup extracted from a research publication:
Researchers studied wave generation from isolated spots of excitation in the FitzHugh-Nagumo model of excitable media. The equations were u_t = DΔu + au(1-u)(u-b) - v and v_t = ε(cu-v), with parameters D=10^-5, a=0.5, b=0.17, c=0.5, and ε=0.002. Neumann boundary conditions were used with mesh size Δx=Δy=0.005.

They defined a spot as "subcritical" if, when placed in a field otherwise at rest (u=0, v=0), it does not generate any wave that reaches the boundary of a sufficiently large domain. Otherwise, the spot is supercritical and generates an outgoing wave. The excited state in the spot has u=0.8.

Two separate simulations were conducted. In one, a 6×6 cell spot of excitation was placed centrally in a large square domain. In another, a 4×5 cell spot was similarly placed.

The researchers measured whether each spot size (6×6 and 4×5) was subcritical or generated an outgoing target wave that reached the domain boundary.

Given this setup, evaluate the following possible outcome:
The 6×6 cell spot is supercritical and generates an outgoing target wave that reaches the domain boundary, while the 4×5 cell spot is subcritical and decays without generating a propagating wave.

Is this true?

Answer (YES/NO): YES